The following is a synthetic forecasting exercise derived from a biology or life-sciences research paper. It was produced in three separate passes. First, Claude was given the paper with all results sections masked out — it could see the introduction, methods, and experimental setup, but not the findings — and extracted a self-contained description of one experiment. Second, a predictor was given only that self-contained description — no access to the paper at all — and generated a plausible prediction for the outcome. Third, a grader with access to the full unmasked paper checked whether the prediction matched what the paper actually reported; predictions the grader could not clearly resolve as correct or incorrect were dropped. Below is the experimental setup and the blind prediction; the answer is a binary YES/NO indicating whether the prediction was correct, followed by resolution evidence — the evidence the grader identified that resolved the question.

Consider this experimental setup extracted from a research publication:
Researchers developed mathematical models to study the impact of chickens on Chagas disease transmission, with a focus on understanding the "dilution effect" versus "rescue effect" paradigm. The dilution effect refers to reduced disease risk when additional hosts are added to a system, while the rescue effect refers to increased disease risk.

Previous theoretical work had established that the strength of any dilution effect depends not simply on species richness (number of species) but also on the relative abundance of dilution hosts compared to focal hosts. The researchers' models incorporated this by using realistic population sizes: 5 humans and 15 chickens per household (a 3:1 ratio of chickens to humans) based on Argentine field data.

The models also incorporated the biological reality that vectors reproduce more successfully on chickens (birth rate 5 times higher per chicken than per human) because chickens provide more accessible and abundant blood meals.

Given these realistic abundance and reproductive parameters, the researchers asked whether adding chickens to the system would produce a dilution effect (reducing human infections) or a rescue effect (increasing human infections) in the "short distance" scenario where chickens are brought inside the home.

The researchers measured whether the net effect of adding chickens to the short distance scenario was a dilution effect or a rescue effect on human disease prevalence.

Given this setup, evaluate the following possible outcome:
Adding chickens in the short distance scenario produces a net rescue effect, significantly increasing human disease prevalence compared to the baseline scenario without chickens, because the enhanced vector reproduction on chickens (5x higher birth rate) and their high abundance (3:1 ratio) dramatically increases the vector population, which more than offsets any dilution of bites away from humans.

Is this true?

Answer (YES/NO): YES